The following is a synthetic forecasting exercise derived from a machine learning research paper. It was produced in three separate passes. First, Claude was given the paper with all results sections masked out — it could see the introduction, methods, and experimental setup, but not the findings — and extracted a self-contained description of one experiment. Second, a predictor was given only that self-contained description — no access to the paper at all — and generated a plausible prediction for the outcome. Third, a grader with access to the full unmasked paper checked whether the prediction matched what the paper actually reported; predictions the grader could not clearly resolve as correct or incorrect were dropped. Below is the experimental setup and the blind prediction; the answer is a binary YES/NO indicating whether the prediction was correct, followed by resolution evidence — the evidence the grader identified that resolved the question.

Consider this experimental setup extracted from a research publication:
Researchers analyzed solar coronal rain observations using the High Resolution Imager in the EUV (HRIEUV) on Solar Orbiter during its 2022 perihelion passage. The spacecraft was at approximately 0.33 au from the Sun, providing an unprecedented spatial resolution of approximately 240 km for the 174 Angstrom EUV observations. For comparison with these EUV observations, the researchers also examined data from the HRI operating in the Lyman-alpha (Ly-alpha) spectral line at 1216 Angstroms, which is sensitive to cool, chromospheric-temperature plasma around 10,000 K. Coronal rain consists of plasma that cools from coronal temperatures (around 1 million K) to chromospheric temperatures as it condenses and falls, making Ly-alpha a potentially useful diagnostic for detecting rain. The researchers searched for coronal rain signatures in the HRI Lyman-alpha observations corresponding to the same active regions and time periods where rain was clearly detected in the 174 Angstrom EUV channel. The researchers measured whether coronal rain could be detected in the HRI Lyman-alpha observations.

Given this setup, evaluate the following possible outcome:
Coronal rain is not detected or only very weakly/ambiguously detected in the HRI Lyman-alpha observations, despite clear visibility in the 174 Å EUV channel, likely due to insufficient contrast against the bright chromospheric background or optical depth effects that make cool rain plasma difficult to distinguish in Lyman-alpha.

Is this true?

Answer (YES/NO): NO